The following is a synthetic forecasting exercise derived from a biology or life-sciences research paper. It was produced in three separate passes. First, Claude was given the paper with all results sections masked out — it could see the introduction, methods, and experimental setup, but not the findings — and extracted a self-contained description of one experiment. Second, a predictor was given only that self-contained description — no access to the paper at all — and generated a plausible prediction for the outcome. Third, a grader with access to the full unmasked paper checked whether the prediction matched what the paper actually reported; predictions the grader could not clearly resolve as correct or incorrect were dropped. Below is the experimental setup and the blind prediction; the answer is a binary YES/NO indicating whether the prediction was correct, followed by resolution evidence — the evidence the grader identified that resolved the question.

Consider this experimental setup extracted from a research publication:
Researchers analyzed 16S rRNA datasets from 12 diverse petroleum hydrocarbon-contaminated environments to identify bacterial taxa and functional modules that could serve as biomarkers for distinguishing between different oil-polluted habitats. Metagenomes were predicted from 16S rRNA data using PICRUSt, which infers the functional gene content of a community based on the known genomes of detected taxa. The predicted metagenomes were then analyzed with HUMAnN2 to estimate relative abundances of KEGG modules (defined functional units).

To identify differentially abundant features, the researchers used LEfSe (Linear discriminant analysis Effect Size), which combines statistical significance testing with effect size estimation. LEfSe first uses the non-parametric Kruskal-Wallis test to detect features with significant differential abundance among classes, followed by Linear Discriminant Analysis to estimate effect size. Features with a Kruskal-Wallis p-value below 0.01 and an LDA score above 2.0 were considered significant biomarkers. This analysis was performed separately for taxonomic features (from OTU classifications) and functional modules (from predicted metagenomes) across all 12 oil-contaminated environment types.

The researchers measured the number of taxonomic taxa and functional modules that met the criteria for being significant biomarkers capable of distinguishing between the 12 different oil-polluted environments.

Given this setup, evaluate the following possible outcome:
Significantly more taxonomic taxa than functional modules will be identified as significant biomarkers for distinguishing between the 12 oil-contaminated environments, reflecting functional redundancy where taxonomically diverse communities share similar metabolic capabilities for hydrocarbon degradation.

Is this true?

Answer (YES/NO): NO